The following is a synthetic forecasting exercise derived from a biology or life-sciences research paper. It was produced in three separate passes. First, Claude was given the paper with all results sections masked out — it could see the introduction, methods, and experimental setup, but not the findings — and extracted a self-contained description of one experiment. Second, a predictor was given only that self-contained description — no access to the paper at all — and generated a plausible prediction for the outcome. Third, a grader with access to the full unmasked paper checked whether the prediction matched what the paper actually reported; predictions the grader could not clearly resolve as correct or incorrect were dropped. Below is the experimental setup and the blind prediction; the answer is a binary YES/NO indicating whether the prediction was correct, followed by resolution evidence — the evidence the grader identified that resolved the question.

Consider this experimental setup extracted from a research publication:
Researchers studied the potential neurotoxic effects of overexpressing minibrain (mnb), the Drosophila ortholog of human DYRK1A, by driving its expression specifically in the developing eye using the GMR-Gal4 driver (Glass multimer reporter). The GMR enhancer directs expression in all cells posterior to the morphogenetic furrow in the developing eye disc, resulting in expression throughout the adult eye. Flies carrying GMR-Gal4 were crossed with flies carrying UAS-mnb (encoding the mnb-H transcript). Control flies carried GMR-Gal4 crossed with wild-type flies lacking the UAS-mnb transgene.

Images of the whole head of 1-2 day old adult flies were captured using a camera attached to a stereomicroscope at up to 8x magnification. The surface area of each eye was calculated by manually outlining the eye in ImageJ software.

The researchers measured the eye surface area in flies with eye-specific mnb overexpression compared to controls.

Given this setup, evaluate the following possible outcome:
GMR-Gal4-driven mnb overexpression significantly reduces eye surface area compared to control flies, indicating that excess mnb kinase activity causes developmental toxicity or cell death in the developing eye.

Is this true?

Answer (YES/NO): YES